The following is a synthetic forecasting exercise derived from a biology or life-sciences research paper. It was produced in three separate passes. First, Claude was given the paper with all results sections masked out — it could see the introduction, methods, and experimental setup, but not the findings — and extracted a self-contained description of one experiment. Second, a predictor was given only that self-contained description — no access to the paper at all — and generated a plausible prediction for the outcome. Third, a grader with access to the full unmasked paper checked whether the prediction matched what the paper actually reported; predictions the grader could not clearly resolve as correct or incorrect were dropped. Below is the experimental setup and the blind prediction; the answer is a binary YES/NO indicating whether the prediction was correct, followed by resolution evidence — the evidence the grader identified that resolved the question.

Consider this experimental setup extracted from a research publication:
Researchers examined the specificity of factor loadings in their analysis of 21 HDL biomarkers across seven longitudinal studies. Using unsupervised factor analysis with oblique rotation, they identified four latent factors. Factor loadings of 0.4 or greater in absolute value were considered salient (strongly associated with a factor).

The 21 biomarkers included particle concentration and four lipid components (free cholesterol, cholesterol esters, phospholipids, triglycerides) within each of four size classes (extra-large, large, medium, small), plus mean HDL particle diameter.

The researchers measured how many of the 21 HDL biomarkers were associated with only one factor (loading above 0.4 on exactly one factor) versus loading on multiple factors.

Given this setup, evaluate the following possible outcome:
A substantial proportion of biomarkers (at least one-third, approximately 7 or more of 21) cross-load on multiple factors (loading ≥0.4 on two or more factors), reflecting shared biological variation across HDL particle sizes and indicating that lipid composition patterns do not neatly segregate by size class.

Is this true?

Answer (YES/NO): NO